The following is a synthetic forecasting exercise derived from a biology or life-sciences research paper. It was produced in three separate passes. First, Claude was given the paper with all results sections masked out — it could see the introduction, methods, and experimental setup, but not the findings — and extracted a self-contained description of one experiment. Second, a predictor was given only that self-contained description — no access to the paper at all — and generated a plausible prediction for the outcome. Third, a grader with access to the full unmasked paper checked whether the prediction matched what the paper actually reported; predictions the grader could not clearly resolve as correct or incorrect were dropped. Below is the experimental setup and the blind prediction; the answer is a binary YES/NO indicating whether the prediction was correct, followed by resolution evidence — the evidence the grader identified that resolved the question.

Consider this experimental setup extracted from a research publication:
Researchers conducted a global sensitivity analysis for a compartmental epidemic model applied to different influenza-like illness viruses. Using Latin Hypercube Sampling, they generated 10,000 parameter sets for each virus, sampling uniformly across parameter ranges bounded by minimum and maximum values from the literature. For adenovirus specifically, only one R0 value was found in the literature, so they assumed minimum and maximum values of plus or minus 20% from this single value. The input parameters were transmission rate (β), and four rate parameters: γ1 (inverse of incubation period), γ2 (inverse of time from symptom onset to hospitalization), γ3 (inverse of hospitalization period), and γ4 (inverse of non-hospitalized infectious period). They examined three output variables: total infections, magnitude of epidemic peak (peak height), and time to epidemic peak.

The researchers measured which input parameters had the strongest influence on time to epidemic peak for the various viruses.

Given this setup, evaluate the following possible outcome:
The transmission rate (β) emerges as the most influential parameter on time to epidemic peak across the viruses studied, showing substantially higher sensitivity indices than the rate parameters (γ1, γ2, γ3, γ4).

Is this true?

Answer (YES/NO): YES